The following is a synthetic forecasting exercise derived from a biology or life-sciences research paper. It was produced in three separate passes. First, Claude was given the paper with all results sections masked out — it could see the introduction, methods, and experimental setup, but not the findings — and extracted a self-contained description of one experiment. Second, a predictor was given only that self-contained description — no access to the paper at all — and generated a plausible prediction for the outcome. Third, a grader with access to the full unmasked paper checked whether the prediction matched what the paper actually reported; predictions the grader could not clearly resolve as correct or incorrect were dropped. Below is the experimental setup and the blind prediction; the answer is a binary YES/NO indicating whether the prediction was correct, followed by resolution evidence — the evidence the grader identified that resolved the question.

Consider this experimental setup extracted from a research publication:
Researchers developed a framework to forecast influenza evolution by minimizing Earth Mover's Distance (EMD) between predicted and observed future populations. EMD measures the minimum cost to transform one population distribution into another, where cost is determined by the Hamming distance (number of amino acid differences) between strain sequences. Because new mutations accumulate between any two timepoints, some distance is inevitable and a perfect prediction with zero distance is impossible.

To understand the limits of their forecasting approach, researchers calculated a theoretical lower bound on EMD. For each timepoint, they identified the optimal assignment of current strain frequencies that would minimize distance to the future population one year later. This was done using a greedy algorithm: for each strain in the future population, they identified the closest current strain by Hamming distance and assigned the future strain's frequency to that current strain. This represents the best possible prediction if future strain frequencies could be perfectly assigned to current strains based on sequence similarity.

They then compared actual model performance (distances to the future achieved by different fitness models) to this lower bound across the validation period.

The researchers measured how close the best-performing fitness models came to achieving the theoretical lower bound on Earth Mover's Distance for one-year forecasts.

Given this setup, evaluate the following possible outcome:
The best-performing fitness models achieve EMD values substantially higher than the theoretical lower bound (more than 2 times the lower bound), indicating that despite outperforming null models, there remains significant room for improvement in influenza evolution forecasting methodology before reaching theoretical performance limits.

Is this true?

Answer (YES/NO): YES